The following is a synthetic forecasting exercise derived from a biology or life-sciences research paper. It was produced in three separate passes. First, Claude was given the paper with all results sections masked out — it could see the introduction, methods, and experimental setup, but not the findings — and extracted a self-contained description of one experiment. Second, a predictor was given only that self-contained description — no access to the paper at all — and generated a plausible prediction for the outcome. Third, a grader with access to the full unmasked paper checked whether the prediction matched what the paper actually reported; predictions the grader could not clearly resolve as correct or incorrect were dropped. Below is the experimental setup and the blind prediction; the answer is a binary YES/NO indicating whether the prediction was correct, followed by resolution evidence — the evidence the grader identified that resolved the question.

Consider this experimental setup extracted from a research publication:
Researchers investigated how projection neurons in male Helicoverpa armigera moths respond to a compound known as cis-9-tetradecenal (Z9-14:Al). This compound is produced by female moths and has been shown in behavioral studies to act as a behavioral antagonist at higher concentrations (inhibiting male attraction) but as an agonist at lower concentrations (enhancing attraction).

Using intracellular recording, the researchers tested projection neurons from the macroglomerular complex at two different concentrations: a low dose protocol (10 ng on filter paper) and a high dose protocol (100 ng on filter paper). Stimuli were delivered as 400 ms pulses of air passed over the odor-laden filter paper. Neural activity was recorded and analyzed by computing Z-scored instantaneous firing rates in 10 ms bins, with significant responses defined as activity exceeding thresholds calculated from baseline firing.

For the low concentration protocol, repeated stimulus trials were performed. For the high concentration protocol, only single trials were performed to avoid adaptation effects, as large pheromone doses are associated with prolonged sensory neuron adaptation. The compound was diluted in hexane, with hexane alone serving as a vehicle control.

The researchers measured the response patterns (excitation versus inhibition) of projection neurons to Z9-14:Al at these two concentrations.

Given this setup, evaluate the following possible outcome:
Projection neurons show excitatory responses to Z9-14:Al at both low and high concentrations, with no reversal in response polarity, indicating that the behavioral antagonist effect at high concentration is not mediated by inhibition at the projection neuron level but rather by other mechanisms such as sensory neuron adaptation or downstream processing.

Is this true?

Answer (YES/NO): YES